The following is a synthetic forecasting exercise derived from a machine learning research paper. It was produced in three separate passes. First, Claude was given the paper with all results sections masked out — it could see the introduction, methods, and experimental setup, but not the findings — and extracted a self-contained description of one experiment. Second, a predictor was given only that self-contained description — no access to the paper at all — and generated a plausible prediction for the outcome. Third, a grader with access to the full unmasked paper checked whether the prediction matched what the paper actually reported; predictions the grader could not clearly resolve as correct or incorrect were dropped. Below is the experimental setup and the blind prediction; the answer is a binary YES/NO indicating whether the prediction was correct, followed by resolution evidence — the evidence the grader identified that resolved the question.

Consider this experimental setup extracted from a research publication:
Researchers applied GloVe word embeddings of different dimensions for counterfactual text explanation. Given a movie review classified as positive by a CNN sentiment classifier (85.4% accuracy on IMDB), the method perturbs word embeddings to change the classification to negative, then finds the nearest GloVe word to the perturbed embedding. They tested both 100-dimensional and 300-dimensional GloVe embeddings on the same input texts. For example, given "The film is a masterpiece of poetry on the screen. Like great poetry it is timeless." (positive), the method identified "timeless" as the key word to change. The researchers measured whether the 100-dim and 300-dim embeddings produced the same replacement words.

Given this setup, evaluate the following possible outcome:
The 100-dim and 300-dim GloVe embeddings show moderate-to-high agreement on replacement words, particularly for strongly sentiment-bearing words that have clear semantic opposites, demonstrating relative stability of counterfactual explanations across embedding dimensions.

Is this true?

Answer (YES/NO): NO